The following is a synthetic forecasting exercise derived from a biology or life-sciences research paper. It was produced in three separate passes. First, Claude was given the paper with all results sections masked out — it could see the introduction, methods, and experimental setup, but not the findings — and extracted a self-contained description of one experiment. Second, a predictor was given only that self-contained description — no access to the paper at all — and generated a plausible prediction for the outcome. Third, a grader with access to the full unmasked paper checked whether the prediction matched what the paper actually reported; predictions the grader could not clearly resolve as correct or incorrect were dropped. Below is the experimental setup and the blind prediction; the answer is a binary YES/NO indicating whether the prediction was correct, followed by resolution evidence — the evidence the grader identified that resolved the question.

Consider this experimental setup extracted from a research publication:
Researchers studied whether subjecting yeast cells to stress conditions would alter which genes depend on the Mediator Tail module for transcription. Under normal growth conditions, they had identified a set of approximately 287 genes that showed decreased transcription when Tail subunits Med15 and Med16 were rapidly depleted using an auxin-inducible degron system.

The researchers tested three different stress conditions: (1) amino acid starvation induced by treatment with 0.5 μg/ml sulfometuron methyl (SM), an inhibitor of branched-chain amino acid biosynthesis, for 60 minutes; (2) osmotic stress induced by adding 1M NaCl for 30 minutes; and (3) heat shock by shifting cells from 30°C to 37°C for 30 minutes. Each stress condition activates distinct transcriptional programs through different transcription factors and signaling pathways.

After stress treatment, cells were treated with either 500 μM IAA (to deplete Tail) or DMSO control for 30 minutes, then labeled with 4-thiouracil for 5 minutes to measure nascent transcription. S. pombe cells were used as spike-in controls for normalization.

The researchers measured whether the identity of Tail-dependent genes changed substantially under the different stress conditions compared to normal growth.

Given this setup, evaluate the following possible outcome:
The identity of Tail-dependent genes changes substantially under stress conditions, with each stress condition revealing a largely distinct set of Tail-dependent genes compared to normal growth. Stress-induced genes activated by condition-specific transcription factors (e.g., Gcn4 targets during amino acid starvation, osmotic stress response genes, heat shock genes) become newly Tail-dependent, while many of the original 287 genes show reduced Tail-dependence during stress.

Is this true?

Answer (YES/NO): NO